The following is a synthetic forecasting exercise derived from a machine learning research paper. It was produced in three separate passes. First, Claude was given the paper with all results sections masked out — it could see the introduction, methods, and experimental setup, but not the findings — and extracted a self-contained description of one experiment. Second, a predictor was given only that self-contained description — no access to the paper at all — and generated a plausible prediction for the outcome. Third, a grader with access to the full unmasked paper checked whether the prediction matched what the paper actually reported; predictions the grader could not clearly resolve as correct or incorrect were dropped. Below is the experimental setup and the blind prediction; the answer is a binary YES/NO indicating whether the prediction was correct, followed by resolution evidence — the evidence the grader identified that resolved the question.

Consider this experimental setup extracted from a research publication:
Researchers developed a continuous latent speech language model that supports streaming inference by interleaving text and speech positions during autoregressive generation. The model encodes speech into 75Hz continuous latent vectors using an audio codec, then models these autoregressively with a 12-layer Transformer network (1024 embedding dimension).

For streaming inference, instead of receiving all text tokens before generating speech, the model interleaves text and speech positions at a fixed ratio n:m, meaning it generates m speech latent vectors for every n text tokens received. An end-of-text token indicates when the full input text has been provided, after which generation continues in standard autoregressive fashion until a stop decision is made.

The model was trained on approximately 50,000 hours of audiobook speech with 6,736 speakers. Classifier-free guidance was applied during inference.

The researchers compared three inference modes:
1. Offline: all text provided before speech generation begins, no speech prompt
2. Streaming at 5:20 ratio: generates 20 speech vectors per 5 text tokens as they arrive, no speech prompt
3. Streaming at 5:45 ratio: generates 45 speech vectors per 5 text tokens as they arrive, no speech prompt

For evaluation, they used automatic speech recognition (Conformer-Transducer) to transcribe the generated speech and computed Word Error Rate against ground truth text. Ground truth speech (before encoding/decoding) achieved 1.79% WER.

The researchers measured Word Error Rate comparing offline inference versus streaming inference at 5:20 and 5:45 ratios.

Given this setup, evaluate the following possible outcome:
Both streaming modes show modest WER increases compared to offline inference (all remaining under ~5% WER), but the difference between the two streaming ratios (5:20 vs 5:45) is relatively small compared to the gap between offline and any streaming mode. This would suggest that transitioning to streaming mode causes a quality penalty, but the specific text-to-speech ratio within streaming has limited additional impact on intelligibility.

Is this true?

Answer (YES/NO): YES